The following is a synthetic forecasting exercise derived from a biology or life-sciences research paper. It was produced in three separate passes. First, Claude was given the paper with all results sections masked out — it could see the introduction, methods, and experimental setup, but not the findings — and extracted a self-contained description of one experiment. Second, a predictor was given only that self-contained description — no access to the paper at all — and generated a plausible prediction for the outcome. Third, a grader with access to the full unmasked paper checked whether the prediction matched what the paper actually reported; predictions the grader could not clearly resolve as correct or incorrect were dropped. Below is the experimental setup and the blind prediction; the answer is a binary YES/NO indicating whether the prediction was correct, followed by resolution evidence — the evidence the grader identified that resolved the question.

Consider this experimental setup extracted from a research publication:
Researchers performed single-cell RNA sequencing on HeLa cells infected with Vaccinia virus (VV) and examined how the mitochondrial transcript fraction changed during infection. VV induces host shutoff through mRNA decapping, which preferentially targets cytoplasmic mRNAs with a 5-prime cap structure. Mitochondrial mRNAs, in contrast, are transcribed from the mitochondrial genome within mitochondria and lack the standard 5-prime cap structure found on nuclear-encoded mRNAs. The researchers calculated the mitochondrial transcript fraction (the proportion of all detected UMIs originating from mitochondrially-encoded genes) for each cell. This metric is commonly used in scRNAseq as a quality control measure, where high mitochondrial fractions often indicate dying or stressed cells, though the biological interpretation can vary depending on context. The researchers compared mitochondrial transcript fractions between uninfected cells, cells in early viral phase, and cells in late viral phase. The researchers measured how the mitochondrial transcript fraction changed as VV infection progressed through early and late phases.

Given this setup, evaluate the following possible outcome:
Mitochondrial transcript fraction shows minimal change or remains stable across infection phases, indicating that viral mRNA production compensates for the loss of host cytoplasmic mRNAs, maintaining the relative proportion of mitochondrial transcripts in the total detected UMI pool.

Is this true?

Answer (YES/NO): NO